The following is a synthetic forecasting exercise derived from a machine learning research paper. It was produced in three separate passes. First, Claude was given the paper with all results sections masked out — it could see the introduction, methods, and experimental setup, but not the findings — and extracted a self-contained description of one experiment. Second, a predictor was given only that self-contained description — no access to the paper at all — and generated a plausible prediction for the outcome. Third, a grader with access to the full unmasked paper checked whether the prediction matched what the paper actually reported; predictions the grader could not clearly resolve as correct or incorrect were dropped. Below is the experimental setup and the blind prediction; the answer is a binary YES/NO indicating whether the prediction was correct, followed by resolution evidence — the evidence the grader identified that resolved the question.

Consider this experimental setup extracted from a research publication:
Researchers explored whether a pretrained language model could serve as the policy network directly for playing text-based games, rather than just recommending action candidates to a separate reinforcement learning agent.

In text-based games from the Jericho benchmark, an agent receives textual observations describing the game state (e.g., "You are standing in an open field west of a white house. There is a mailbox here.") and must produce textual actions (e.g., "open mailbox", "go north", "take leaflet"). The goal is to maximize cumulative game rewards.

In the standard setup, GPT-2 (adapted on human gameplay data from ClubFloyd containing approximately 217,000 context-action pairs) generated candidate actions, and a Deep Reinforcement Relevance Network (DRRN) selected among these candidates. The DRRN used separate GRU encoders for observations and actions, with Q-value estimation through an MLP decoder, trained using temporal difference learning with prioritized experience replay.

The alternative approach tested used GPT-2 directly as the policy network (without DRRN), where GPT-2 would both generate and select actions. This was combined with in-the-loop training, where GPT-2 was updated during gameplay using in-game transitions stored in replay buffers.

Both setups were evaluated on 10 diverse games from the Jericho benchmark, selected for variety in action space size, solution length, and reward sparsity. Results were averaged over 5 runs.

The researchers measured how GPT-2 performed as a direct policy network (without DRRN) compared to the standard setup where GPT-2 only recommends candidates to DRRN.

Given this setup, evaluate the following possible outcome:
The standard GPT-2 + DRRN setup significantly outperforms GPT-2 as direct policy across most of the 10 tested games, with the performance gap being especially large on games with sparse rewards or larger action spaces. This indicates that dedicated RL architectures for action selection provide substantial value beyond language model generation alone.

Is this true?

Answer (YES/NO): NO